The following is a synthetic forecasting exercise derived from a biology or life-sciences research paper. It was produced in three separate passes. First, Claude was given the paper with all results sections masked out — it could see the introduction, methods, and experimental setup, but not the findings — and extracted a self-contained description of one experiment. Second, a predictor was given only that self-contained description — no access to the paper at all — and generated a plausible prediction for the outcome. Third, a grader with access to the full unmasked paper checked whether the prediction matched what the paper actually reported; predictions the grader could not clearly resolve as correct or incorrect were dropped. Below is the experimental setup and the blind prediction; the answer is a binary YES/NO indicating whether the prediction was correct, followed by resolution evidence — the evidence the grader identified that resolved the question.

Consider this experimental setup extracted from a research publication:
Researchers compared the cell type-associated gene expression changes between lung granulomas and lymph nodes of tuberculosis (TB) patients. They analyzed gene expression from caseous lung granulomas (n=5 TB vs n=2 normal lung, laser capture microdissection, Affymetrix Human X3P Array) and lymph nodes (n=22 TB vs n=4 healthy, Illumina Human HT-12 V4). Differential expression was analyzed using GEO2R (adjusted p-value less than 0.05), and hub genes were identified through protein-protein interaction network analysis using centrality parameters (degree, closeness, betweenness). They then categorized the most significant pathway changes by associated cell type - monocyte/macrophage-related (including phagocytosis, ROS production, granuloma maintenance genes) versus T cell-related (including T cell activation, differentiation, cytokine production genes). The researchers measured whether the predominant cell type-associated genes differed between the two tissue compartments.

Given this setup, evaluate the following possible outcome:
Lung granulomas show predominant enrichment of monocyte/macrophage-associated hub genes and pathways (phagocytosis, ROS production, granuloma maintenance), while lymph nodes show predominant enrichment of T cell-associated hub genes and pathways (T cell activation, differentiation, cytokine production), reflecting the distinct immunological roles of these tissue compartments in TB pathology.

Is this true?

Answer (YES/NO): YES